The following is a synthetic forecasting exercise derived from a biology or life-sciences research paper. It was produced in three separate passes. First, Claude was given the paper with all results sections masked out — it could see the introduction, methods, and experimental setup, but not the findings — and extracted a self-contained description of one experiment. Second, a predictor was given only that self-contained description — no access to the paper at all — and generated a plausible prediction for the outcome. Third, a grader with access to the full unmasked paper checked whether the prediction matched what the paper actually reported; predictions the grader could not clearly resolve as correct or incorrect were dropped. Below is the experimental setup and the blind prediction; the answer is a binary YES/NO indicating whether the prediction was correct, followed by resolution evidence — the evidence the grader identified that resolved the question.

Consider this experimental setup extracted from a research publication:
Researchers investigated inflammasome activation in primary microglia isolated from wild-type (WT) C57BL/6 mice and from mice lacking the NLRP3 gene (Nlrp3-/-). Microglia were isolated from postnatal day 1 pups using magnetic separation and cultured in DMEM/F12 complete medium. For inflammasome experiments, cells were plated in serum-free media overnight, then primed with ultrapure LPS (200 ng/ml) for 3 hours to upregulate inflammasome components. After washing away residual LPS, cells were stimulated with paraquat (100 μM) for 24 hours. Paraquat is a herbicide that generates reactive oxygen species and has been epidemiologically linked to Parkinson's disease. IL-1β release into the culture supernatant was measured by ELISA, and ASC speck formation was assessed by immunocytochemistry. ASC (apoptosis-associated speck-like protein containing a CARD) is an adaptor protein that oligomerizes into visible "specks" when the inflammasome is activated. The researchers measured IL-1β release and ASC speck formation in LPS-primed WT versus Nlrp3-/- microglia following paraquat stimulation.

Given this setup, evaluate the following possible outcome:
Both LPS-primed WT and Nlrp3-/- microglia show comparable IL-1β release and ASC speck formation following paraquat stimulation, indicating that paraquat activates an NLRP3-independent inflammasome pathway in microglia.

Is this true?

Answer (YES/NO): NO